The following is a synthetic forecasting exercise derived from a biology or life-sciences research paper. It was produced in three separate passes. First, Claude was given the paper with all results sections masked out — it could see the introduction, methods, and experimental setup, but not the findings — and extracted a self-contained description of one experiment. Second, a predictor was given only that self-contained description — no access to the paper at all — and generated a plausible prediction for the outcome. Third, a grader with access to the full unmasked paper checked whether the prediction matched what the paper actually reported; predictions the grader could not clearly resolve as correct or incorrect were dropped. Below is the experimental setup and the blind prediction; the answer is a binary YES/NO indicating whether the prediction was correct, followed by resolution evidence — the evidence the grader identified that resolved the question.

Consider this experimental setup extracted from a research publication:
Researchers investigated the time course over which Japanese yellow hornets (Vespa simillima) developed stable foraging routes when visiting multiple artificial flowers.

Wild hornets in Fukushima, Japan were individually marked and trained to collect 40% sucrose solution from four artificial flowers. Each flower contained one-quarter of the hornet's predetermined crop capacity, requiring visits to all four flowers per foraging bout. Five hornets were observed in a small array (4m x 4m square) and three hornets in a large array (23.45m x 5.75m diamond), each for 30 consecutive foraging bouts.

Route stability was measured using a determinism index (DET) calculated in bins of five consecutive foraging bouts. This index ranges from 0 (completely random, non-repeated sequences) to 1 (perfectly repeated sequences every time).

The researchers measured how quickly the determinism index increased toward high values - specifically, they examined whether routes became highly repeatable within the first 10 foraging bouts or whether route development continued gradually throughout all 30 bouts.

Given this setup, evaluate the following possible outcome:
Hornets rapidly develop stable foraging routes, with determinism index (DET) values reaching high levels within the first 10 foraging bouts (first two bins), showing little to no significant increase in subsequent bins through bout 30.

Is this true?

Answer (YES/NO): NO